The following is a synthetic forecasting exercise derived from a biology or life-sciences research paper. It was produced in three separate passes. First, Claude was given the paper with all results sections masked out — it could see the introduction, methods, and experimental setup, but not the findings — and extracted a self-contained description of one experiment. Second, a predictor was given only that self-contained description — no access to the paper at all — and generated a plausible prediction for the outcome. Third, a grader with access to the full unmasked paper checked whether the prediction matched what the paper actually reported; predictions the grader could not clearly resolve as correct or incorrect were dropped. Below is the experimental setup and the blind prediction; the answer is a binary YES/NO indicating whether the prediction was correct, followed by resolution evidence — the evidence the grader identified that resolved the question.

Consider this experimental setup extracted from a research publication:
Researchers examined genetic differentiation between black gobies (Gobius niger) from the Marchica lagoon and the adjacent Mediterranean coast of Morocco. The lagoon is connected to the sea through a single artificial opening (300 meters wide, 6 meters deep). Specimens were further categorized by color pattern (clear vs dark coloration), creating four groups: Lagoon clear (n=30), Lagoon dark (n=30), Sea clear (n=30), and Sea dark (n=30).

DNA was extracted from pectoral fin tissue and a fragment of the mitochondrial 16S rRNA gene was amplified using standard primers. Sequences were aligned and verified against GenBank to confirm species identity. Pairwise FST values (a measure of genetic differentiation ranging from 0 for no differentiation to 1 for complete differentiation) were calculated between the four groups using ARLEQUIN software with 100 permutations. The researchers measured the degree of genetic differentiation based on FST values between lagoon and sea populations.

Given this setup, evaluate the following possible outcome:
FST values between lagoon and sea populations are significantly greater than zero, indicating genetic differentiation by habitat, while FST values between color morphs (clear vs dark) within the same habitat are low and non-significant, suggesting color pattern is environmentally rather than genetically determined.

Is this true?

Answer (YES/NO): NO